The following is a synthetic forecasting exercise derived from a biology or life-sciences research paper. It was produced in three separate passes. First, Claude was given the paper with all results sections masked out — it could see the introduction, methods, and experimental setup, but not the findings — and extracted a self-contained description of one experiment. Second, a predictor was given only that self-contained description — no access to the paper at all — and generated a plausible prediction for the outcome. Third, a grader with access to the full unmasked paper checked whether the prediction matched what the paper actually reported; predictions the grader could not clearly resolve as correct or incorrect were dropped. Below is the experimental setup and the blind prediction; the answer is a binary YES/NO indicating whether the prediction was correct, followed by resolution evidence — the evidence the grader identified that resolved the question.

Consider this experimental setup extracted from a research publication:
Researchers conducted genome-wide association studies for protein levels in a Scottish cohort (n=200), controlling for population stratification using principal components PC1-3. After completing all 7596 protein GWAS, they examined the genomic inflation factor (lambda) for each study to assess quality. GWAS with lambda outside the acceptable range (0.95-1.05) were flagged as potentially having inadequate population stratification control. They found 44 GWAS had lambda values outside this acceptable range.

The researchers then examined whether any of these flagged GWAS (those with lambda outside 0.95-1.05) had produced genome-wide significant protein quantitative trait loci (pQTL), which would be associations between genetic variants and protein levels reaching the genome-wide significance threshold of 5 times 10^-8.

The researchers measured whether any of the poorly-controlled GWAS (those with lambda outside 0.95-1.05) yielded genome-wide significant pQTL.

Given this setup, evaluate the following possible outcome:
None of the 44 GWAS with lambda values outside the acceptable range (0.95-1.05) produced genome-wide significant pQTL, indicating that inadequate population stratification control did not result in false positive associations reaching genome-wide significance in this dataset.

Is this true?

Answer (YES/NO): NO